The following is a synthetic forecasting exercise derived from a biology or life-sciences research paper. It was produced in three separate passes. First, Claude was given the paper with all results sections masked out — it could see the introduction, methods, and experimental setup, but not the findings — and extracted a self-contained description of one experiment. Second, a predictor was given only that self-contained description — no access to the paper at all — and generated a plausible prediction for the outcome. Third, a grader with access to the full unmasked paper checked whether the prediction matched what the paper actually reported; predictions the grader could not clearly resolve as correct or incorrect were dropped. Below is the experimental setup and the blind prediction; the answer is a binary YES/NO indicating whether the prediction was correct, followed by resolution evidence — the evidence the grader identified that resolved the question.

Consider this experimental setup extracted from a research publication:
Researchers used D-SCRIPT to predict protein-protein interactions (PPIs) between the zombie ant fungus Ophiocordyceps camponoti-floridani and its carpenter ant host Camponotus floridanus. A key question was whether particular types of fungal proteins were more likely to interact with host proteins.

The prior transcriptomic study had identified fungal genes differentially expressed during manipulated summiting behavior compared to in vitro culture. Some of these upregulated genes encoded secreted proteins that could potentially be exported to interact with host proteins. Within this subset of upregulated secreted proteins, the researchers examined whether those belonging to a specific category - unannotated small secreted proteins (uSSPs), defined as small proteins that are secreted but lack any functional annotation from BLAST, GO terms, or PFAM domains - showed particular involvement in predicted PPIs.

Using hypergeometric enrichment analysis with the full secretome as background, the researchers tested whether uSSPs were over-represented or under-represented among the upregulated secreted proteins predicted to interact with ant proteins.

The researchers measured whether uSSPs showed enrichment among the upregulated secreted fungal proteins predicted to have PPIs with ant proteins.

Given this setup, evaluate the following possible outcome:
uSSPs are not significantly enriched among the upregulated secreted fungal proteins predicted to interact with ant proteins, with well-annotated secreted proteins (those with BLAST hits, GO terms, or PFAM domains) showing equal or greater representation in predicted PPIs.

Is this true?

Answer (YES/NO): YES